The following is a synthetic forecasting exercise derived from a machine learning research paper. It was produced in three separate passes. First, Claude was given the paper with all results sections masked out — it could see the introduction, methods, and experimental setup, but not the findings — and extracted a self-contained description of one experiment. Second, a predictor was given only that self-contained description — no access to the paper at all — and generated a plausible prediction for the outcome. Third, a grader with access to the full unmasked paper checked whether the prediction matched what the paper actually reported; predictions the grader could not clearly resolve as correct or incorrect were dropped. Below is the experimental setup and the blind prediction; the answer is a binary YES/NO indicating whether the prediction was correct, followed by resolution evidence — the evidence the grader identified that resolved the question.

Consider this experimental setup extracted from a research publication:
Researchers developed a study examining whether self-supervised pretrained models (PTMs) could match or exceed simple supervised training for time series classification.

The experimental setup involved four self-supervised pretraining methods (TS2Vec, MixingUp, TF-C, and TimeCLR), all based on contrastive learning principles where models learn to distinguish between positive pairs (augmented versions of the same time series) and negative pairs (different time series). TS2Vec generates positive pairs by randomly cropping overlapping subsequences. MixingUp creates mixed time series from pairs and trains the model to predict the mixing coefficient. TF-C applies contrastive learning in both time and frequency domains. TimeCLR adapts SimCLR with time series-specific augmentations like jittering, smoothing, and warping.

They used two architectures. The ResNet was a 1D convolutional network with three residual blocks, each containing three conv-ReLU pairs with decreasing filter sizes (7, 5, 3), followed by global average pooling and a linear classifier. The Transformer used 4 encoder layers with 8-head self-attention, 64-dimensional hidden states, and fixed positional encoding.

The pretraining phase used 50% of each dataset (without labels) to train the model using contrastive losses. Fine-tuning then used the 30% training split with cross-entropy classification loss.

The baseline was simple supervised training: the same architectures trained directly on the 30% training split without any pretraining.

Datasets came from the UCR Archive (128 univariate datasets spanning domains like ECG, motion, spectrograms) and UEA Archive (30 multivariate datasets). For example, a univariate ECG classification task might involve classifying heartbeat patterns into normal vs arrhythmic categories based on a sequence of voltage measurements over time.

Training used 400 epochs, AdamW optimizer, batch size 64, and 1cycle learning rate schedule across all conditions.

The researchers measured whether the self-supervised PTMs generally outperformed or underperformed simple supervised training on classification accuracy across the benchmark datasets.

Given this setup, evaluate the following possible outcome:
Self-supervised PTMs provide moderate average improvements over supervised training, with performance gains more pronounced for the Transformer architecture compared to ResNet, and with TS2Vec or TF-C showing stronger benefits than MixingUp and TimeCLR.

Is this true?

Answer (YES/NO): NO